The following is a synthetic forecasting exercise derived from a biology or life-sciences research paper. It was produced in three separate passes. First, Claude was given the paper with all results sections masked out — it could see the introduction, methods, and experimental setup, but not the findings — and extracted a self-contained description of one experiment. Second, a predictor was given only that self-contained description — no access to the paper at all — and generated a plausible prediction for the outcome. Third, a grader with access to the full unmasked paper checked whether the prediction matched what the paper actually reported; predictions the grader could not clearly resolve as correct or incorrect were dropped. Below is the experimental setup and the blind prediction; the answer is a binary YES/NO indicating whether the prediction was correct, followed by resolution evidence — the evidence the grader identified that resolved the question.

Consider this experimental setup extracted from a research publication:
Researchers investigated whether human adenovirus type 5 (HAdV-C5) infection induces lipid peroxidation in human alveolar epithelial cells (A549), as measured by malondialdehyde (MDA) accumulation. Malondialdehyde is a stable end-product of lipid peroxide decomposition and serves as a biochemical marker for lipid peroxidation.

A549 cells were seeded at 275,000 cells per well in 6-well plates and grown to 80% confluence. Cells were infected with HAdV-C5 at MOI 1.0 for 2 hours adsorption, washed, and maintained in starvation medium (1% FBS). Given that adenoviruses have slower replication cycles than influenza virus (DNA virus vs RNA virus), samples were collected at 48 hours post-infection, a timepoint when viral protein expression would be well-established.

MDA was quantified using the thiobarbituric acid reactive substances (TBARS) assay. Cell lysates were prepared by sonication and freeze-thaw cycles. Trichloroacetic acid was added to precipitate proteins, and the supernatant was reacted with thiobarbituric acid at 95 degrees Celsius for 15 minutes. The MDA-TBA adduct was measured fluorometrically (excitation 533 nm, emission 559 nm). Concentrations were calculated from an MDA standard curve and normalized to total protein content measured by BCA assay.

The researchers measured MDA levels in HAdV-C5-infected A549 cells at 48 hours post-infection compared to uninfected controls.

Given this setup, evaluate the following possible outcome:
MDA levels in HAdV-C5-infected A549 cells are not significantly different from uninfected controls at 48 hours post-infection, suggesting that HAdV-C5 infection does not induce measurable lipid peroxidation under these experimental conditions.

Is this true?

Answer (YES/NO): NO